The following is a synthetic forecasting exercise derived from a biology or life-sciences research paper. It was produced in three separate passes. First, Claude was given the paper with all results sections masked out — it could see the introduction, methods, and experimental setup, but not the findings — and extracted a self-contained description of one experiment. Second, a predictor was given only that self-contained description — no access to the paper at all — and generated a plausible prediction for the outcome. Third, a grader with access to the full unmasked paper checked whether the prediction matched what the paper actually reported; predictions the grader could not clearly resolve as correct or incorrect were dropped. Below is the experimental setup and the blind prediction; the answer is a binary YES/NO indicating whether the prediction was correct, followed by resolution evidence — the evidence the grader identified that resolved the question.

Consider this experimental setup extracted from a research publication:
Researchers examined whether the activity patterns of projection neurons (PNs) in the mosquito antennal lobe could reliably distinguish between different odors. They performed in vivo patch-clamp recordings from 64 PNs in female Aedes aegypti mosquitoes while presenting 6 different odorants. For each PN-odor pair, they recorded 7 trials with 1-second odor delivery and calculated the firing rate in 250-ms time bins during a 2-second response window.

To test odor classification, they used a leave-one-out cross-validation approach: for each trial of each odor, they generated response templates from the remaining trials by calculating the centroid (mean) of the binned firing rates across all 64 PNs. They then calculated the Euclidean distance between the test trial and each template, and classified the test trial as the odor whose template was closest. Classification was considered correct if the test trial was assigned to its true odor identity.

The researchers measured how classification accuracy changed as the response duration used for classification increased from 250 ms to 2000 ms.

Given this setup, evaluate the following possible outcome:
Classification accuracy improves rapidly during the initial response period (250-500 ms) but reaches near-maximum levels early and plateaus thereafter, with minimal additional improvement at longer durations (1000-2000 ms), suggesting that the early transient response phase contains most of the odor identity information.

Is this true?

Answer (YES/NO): YES